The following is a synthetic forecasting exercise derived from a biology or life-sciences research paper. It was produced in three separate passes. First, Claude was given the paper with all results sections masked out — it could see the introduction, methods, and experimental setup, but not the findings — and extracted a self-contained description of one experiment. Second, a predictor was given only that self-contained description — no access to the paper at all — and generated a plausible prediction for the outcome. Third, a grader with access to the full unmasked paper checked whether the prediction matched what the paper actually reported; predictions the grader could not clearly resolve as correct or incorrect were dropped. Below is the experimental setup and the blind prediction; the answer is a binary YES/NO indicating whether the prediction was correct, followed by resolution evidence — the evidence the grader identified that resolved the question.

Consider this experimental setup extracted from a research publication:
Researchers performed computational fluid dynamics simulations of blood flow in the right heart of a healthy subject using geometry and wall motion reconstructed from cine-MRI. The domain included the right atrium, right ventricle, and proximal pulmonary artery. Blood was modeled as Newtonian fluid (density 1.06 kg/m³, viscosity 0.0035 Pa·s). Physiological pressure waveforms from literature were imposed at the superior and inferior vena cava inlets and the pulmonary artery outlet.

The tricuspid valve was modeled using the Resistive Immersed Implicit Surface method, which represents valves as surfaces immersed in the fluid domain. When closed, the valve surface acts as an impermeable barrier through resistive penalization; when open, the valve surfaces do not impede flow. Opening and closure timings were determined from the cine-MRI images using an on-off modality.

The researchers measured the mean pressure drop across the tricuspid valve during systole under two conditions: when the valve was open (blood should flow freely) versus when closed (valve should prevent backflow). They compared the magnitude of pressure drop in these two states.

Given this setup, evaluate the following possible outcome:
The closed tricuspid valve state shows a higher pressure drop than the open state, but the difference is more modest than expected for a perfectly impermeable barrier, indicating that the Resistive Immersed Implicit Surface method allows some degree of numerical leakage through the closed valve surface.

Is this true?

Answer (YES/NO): NO